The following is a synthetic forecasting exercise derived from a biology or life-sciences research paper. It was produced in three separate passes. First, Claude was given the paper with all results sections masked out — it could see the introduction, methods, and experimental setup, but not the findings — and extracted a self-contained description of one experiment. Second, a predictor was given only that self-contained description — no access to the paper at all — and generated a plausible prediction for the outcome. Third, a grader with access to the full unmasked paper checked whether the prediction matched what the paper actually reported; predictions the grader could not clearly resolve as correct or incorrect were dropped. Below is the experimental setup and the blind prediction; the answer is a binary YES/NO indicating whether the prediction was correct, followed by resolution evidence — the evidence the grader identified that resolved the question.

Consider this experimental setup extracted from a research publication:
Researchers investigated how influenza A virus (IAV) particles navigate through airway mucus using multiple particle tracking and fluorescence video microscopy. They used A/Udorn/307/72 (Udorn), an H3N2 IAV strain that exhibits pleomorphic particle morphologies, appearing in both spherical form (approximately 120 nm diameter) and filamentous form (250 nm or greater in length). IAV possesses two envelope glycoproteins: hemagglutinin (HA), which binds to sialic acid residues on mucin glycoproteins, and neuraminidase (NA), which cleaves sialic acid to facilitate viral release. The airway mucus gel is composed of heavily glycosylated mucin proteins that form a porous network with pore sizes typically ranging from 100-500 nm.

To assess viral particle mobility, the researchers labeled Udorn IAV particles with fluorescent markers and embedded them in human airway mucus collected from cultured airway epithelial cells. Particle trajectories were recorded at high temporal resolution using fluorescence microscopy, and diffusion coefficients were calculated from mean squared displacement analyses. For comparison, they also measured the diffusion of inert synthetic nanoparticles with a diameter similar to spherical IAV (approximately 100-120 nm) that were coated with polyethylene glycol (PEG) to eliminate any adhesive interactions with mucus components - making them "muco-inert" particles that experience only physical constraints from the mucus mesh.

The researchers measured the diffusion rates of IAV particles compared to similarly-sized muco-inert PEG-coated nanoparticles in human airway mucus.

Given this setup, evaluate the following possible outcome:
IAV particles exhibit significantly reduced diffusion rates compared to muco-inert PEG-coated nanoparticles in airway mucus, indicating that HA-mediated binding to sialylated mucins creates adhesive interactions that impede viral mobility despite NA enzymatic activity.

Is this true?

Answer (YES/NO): YES